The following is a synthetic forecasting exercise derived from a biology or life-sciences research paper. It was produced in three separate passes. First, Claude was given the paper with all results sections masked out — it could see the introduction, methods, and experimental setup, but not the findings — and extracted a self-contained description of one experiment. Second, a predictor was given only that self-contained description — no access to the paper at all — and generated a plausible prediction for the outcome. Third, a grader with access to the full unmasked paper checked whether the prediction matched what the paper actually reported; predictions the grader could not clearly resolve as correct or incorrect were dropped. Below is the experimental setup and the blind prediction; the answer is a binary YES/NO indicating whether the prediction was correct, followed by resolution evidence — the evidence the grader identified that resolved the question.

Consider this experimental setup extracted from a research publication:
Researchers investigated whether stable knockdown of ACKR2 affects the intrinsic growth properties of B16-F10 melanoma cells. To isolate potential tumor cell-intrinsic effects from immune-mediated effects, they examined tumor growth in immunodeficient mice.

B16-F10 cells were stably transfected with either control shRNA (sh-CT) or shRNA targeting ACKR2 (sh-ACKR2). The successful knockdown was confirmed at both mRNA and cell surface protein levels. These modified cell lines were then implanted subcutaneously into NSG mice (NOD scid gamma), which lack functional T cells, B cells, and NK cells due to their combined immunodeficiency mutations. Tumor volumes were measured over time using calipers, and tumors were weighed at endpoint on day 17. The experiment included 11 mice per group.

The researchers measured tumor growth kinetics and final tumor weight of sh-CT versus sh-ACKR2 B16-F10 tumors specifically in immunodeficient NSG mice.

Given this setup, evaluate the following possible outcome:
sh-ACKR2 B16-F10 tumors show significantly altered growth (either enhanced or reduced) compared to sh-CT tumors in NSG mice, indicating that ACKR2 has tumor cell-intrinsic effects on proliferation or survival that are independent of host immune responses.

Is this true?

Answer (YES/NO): NO